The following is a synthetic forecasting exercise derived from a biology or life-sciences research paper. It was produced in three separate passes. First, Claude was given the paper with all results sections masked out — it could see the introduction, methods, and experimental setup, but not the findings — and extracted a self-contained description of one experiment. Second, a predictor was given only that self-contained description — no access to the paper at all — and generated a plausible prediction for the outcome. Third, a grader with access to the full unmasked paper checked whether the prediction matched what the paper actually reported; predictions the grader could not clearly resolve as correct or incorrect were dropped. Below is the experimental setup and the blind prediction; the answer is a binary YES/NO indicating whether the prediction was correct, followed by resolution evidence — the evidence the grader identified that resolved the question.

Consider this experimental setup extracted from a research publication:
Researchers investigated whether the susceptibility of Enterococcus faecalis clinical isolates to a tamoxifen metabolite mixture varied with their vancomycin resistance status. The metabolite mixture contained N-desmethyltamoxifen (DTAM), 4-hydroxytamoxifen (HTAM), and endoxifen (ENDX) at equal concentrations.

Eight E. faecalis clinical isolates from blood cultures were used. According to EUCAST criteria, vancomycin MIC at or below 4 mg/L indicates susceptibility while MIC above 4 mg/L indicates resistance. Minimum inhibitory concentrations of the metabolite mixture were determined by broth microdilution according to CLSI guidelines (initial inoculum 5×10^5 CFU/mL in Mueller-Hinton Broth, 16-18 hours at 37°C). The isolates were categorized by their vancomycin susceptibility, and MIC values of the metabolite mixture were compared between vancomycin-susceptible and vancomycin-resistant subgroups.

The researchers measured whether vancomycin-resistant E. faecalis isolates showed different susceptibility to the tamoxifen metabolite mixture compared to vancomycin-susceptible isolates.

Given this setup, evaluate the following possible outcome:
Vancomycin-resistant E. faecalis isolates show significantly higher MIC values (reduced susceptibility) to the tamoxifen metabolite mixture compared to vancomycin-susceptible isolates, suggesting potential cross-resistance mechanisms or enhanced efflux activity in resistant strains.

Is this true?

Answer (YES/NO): NO